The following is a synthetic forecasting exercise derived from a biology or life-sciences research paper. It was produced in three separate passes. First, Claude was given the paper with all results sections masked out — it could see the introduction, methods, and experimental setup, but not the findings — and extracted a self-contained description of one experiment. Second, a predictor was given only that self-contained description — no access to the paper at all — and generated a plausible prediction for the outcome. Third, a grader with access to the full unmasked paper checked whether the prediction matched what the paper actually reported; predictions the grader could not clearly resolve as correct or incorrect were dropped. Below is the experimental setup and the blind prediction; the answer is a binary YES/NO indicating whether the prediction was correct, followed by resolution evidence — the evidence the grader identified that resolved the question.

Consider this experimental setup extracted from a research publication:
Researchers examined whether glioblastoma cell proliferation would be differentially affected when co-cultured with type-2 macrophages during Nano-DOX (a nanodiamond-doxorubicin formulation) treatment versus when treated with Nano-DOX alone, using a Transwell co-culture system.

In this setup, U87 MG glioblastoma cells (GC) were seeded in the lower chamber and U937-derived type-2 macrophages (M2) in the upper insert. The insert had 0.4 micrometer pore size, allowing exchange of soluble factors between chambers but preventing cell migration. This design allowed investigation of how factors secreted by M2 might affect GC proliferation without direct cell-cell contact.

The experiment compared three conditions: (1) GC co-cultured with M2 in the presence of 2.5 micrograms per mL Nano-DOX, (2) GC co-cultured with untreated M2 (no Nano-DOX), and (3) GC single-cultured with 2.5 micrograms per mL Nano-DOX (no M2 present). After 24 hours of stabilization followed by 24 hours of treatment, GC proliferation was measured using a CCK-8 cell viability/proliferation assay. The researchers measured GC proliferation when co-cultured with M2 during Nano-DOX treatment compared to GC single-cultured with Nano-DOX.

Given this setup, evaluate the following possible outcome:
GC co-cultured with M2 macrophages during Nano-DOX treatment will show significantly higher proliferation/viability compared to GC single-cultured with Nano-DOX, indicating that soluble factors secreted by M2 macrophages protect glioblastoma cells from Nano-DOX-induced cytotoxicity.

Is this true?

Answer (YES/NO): NO